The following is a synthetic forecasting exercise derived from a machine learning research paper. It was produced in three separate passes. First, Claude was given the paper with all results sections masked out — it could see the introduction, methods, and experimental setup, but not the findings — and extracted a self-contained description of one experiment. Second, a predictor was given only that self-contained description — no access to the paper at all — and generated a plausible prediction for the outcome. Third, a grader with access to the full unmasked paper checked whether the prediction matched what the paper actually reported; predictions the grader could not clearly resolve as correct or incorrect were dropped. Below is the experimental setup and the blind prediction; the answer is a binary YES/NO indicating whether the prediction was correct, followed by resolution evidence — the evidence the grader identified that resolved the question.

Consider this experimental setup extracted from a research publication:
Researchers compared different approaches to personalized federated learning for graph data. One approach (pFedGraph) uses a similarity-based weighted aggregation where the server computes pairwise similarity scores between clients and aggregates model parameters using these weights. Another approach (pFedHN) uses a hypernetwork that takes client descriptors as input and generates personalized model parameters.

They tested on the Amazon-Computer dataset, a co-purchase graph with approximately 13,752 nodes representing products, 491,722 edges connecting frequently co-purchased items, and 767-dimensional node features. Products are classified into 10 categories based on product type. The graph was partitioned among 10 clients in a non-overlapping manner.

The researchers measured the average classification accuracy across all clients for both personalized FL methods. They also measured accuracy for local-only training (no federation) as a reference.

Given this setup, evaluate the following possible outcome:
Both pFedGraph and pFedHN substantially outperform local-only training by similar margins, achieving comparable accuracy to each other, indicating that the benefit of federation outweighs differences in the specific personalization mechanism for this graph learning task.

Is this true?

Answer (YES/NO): NO